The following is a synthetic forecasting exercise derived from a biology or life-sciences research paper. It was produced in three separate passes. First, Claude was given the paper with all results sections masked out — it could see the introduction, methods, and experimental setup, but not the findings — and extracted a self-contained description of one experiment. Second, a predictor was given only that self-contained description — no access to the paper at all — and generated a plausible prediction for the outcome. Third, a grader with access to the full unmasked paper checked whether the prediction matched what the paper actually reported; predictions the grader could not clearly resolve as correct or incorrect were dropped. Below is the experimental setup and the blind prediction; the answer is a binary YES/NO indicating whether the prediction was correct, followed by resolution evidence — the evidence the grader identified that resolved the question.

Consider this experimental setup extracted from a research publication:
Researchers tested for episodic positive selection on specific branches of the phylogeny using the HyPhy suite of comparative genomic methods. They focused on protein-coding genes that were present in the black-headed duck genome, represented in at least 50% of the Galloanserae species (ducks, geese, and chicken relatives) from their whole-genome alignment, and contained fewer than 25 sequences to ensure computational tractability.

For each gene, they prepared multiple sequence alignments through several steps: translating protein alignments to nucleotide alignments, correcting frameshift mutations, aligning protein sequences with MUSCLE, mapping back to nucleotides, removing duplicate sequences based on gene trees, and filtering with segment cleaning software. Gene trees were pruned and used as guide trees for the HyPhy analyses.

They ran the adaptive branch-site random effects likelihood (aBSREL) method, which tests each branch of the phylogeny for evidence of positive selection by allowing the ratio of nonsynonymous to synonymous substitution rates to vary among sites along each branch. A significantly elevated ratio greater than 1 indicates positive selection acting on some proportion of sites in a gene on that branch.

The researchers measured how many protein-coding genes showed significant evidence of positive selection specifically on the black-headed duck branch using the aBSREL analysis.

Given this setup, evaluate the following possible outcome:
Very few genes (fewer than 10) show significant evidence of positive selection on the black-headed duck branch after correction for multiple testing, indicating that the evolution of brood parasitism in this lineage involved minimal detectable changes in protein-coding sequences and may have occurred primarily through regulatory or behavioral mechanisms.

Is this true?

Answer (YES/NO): NO